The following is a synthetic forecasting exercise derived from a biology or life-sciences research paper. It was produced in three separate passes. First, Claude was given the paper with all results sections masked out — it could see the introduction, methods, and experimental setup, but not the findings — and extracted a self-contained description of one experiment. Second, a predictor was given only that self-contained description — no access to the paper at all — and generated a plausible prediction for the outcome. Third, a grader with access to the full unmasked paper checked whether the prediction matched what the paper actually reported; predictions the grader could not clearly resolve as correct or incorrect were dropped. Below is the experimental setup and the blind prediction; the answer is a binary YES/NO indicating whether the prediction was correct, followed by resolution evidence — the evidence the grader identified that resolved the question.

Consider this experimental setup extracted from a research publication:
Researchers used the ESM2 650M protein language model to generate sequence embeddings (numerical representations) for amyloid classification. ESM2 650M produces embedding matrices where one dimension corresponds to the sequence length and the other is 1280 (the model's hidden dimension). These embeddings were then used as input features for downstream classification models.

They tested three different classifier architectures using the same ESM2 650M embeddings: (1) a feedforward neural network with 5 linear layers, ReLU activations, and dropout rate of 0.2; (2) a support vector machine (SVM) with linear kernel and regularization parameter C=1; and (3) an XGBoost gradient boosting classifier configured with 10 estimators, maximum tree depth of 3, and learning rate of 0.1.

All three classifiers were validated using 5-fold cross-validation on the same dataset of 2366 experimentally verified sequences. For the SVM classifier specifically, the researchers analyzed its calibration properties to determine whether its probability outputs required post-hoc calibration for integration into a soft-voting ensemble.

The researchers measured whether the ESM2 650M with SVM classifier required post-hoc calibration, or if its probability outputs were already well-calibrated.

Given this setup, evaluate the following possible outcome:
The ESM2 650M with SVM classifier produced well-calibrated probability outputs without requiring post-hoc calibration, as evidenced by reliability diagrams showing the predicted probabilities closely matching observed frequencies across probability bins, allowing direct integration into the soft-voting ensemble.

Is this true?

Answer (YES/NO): YES